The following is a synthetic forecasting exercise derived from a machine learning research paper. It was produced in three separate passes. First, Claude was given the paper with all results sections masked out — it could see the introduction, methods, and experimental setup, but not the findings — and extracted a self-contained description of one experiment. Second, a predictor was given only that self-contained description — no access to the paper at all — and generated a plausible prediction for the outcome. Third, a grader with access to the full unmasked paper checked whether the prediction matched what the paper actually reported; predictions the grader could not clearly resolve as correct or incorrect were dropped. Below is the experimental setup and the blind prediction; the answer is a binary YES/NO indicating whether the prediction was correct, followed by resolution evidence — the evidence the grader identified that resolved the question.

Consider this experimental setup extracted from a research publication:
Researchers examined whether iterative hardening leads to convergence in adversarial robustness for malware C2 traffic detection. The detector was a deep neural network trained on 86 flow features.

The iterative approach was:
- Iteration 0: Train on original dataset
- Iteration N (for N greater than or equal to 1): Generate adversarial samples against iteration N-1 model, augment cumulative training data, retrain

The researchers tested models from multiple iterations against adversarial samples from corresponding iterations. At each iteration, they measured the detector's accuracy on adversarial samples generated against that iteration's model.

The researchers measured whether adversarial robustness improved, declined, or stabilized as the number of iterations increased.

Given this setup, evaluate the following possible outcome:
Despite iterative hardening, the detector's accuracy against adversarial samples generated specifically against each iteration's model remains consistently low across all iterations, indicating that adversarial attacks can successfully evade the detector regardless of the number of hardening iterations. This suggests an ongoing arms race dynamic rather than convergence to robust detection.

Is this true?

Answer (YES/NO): NO